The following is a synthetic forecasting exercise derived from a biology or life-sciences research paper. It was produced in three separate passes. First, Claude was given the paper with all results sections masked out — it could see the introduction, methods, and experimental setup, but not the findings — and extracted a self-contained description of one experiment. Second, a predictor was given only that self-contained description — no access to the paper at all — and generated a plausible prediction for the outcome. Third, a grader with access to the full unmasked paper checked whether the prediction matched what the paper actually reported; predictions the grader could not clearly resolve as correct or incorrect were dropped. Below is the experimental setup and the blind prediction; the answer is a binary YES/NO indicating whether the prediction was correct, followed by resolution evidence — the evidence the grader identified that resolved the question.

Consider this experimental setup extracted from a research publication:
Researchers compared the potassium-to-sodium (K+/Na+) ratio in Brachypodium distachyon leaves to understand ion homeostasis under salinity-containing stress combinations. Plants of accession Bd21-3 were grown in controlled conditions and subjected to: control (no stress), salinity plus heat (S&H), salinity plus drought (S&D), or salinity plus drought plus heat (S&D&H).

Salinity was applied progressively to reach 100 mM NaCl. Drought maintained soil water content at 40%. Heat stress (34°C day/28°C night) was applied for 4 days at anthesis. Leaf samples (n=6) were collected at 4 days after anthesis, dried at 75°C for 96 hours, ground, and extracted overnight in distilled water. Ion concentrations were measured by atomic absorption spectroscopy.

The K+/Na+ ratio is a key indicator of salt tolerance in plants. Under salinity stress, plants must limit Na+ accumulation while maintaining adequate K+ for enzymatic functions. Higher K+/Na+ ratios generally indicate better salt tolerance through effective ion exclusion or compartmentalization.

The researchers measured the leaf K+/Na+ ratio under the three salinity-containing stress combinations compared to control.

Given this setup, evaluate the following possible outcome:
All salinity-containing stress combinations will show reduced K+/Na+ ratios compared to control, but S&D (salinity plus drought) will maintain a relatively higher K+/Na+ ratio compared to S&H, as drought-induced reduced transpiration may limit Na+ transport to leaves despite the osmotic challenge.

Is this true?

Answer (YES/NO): NO